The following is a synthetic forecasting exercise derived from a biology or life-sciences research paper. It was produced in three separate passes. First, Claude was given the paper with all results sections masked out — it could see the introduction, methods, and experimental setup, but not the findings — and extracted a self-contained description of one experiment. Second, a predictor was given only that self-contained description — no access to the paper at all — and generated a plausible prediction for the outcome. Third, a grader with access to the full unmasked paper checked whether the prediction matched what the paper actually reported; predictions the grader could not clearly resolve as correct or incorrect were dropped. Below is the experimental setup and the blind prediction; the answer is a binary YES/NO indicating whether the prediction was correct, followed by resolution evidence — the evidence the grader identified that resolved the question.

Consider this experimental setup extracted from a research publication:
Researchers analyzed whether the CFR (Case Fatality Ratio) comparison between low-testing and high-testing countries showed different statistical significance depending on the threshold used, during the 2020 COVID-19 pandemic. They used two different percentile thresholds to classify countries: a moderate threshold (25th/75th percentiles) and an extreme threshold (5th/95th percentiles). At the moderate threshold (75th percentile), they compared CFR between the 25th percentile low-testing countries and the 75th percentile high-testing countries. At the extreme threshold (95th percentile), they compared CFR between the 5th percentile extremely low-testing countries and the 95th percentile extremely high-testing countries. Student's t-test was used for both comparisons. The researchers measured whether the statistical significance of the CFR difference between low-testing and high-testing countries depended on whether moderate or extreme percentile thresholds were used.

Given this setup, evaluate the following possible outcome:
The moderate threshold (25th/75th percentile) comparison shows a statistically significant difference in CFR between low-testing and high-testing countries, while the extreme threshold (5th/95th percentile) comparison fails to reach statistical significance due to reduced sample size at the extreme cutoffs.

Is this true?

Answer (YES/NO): NO